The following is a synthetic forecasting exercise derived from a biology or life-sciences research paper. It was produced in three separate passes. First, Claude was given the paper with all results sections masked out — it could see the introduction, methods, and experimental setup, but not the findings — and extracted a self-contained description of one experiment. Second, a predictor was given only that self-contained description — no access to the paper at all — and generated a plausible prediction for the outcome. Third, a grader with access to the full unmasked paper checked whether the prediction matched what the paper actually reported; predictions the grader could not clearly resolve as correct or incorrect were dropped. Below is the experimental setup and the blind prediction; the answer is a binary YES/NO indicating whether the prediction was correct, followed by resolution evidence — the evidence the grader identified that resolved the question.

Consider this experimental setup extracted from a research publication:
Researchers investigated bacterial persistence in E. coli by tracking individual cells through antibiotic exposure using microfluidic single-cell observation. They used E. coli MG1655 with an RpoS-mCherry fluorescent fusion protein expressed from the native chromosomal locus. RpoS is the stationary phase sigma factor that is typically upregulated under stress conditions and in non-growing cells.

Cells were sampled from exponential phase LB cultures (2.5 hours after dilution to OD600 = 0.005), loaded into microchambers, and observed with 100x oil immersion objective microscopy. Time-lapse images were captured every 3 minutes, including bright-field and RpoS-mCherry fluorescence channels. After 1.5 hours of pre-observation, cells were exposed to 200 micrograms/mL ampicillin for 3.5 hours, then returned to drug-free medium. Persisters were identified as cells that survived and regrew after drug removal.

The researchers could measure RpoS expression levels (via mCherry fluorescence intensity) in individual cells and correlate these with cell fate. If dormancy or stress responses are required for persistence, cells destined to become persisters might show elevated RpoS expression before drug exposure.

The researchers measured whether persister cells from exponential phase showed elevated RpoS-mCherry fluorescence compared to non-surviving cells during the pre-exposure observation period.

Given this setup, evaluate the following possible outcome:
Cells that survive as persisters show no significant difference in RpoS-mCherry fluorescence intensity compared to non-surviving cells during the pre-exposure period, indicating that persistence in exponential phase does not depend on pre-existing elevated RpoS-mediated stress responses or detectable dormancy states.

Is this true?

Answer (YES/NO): YES